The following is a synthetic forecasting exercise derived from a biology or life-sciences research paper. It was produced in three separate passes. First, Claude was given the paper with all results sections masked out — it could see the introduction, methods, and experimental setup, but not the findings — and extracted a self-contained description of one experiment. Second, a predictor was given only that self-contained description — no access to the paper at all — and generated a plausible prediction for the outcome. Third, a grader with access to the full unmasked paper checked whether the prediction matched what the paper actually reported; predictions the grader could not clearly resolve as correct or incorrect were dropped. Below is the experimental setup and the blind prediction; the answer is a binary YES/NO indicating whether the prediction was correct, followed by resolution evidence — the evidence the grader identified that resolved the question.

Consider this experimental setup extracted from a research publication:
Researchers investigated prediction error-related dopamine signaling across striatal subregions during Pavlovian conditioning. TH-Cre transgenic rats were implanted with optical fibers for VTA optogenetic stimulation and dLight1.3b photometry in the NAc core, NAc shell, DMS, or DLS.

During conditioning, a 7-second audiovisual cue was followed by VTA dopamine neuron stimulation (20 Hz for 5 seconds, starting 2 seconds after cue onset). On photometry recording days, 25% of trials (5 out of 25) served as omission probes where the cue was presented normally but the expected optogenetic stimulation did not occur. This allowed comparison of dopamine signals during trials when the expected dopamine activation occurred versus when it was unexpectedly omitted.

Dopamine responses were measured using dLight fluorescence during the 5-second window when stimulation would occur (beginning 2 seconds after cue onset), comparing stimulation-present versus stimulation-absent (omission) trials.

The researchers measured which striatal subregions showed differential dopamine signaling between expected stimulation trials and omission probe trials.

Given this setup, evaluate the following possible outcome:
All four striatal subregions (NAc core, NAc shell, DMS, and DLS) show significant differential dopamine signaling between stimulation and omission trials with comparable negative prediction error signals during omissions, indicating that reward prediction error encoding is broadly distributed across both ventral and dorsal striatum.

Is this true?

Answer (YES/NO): NO